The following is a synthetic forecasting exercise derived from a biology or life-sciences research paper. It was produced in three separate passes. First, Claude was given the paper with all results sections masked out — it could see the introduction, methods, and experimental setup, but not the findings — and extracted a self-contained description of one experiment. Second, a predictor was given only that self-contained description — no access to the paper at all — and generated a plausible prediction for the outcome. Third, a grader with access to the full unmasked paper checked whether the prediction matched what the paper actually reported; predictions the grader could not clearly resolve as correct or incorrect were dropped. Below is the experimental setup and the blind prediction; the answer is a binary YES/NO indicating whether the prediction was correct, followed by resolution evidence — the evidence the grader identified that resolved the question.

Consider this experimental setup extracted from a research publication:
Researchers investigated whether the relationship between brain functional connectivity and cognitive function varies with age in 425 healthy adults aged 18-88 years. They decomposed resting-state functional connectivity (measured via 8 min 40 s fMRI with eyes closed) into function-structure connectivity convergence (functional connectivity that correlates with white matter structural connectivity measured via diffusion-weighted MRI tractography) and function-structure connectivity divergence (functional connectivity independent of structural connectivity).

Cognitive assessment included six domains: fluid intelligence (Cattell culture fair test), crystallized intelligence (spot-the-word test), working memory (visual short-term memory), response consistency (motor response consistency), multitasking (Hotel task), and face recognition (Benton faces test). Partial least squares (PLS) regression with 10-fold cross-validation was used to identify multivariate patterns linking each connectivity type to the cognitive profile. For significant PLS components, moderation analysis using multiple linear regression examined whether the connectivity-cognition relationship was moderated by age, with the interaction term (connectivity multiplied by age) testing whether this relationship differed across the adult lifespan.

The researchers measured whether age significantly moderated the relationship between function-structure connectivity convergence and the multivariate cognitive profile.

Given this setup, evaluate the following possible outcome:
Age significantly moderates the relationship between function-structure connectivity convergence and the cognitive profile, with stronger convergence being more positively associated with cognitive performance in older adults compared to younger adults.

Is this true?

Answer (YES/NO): YES